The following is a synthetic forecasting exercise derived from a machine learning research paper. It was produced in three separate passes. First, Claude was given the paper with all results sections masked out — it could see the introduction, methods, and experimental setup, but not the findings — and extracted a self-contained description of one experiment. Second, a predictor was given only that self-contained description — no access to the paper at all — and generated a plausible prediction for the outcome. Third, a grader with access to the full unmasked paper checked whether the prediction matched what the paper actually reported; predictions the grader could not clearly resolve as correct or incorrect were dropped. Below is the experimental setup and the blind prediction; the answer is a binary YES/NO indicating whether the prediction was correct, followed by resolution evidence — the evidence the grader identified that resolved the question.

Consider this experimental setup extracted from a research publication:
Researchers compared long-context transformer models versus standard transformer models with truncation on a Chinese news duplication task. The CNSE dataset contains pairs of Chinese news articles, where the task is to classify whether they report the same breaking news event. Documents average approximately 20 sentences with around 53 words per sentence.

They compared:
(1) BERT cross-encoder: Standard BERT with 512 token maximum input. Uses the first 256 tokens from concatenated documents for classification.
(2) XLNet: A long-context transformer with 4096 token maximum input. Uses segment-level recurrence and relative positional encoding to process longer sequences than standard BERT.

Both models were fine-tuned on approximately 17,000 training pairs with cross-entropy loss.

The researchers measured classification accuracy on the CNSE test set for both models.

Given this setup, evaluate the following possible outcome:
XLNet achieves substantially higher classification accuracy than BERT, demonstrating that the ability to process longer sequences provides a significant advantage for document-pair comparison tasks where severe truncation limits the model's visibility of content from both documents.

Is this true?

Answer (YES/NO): NO